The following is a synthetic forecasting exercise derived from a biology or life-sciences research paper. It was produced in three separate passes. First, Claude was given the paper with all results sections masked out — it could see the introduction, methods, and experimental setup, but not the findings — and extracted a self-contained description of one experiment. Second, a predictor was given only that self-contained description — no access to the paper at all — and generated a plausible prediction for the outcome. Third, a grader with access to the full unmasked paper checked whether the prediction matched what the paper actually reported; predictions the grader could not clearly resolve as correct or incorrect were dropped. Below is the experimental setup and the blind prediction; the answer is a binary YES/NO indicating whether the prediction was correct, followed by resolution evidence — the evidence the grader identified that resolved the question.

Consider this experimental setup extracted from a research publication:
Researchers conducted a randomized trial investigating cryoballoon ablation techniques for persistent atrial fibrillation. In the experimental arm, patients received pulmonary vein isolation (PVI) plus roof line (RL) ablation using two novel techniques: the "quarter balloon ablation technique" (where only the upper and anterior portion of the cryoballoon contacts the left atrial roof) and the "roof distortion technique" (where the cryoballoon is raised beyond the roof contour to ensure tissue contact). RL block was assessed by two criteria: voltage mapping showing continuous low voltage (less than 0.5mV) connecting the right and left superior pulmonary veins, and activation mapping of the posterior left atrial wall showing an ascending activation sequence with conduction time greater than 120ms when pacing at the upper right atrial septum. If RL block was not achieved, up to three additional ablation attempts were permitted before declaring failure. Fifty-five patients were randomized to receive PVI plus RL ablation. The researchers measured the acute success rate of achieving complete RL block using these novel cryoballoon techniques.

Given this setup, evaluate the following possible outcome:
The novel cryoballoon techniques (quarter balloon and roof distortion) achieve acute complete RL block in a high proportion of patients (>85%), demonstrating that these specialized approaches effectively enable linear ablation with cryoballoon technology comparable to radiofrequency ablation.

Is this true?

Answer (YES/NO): NO